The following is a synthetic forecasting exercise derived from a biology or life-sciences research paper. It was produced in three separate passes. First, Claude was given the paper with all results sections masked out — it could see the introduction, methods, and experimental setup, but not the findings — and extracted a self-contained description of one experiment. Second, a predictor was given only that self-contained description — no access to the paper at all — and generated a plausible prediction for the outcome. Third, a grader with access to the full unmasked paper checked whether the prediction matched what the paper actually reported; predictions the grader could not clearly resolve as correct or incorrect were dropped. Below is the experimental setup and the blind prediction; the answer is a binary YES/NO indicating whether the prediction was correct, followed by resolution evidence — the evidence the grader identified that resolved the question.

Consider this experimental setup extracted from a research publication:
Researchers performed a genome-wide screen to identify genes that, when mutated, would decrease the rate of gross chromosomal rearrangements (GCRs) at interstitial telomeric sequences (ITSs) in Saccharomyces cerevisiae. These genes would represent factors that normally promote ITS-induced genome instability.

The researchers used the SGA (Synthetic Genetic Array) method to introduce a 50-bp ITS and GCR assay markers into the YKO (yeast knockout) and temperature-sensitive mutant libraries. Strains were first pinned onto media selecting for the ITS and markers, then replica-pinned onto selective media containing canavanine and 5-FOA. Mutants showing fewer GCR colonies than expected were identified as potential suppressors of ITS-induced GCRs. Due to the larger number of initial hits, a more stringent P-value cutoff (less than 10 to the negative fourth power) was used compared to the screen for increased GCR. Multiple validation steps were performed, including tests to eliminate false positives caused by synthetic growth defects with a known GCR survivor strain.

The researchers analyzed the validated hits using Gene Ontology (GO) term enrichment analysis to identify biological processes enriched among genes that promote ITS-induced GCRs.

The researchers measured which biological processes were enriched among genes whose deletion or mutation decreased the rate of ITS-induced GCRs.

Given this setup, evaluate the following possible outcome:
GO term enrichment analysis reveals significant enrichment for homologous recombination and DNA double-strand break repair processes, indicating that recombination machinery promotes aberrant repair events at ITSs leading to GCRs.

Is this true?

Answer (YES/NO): NO